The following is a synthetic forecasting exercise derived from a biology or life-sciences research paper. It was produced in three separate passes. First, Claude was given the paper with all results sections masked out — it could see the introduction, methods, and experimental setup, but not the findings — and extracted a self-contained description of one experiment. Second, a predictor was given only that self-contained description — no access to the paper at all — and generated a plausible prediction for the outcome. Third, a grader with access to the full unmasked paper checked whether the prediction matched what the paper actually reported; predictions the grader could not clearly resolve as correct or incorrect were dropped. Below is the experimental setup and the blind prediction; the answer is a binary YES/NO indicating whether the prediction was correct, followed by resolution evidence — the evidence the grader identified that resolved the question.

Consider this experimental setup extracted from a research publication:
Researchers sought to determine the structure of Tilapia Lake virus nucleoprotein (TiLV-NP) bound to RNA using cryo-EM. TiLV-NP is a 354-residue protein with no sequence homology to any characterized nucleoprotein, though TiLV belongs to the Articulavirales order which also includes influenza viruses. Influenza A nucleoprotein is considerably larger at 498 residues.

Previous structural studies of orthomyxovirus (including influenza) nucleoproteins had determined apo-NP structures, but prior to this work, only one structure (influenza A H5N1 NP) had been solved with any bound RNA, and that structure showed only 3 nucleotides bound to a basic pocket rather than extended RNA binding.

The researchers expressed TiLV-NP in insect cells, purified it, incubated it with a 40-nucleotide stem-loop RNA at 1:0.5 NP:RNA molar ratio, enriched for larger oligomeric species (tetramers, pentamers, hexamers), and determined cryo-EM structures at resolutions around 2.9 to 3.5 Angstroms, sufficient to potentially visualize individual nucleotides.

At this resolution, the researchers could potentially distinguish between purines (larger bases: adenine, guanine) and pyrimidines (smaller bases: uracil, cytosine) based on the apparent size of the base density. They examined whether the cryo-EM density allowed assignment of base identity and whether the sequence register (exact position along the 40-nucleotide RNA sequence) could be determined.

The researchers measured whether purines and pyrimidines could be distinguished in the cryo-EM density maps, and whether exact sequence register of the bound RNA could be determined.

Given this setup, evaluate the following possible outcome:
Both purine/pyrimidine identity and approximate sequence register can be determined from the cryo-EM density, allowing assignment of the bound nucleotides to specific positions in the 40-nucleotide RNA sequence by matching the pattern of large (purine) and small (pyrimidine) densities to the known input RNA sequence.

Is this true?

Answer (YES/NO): NO